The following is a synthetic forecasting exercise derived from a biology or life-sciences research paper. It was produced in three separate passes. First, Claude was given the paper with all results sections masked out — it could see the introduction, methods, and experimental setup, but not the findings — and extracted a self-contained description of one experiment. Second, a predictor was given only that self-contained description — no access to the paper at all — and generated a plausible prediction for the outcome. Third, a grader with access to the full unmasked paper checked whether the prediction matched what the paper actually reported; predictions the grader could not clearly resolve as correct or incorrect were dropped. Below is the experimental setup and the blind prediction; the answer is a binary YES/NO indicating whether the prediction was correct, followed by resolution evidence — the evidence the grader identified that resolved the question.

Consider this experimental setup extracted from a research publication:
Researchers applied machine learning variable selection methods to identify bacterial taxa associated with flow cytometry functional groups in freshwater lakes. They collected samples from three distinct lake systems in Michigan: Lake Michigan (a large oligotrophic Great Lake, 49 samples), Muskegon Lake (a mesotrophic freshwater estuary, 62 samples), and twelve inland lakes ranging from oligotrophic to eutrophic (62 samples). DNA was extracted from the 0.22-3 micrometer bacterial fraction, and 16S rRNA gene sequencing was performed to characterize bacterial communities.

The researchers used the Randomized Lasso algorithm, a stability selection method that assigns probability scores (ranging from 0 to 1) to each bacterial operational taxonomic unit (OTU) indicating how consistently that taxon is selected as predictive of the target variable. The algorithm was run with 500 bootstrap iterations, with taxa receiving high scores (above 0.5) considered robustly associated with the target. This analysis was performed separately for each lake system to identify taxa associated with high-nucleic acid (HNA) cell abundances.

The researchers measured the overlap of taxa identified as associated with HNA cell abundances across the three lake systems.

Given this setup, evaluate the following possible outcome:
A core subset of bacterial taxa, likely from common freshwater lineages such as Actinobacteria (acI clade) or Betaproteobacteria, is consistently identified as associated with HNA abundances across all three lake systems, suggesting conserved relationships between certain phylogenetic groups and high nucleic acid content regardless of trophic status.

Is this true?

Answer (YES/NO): NO